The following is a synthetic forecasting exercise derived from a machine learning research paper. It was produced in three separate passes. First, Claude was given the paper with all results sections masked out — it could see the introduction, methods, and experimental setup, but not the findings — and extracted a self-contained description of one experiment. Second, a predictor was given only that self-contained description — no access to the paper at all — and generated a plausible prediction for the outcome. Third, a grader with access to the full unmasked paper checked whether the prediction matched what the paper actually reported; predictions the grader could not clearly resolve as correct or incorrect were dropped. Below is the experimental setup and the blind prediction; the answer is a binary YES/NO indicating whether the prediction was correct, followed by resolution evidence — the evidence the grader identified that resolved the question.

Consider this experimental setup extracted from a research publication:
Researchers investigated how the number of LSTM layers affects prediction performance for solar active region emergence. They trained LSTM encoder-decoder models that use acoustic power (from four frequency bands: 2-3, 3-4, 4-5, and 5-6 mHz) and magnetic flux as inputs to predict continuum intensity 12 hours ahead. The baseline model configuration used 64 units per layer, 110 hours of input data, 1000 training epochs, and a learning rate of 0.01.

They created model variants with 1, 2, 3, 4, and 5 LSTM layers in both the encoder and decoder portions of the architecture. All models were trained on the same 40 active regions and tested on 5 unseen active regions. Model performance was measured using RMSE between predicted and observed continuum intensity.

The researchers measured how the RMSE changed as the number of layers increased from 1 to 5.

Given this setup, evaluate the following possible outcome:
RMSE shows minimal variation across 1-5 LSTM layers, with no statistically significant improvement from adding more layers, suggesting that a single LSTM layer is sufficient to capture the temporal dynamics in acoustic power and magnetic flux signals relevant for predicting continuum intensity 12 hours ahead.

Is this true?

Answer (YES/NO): NO